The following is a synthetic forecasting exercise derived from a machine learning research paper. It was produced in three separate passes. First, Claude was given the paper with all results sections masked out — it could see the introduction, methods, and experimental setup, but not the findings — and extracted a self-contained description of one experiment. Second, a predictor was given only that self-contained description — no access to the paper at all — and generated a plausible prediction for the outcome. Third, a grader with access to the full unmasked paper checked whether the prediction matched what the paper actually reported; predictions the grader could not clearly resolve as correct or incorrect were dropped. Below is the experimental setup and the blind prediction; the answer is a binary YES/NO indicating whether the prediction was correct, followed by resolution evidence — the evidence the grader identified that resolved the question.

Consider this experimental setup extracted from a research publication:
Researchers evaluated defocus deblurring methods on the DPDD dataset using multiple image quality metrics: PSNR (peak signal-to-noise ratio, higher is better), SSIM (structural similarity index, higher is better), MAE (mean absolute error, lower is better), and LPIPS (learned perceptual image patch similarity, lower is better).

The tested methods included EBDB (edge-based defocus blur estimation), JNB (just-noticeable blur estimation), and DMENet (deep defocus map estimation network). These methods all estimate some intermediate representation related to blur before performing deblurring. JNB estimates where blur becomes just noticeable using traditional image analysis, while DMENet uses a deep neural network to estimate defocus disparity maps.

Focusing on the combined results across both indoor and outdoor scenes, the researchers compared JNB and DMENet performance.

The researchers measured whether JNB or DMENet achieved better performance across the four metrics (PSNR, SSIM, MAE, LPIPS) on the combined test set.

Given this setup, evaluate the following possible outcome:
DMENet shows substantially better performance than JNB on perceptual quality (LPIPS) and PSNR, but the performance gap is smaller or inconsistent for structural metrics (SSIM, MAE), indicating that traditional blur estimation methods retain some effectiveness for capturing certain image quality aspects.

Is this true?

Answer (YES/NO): NO